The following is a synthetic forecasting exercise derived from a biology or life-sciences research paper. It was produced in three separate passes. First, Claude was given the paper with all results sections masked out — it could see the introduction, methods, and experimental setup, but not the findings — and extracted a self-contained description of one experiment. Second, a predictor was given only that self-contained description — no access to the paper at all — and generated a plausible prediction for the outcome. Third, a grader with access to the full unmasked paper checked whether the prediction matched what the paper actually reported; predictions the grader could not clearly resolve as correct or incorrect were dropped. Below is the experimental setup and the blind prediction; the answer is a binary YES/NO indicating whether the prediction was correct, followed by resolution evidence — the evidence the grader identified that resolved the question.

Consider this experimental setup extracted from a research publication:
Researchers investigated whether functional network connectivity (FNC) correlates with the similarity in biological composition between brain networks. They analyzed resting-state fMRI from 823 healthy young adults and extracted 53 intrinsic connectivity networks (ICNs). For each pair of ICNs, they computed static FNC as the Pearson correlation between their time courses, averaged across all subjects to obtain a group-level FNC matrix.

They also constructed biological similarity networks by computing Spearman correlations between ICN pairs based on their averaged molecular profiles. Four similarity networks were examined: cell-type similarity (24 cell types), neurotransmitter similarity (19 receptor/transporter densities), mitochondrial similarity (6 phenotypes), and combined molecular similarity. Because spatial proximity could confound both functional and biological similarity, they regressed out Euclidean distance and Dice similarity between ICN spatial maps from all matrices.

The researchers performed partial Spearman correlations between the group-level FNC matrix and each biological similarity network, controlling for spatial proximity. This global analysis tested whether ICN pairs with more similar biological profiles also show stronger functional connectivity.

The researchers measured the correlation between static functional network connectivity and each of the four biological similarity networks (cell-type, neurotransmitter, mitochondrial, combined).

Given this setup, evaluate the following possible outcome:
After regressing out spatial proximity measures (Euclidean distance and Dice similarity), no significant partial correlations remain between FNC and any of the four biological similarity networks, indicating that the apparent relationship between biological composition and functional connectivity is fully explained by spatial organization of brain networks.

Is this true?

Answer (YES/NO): NO